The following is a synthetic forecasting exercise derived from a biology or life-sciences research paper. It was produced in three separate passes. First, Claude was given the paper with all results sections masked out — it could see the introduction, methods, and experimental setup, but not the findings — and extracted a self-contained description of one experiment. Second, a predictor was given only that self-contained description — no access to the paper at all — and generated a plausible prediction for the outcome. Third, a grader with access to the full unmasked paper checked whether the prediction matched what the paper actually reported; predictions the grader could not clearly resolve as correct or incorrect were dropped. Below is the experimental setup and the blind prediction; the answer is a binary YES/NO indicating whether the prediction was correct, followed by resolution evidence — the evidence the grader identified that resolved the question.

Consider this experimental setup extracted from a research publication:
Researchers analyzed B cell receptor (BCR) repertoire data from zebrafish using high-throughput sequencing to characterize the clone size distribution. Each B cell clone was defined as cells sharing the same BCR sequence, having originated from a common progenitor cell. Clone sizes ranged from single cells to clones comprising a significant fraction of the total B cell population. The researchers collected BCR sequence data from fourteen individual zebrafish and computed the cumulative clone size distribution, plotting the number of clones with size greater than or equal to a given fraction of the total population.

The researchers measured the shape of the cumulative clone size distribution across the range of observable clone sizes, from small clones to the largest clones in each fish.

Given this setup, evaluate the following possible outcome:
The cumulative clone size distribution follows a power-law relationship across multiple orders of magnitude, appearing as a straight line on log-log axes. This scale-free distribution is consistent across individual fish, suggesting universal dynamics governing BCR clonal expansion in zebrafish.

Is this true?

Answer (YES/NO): YES